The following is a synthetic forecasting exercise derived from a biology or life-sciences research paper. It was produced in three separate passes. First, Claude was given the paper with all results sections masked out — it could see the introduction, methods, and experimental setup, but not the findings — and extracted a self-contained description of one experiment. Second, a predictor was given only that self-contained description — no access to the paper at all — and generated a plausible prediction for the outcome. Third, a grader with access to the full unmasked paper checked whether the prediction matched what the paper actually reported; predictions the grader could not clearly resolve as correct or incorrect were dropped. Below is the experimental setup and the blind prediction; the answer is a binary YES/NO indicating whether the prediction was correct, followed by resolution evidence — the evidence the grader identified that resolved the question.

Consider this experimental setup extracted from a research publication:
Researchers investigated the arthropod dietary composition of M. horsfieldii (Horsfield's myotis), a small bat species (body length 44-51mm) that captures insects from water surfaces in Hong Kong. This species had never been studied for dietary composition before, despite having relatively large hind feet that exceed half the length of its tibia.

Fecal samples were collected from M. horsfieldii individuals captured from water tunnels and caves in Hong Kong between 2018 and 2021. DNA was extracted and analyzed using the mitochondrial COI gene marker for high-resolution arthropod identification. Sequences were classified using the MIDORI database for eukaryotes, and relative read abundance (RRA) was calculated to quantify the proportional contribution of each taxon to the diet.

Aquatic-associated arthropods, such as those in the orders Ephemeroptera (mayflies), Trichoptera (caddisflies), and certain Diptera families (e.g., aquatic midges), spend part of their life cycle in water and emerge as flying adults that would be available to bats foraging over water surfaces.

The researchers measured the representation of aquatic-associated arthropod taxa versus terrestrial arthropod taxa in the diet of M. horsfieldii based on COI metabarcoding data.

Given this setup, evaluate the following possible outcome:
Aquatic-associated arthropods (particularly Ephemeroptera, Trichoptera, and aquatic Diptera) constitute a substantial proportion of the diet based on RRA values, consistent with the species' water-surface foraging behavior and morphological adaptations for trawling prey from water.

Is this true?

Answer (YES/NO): NO